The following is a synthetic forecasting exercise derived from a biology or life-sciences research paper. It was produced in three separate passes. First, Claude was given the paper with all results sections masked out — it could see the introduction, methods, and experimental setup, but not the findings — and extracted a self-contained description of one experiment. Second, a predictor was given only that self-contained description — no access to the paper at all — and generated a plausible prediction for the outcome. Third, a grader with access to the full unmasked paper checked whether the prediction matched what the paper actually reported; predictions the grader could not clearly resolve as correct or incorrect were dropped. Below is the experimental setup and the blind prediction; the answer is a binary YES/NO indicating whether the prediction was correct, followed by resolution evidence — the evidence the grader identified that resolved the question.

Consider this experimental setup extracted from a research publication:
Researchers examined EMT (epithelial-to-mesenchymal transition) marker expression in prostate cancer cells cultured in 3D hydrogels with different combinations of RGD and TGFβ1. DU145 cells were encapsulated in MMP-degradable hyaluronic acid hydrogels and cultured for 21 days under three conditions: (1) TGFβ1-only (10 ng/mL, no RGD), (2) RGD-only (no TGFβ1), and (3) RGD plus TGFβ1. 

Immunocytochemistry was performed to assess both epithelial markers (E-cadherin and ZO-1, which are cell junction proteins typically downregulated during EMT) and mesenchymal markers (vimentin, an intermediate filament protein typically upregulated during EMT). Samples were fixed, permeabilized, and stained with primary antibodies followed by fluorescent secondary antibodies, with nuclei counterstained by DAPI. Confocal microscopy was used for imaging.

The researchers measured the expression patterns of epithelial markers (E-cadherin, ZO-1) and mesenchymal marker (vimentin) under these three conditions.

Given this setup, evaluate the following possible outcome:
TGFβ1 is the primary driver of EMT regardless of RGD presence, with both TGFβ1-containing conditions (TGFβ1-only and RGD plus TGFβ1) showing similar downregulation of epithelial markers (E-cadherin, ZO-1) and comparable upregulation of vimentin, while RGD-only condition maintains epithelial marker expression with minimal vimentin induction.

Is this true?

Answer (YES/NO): NO